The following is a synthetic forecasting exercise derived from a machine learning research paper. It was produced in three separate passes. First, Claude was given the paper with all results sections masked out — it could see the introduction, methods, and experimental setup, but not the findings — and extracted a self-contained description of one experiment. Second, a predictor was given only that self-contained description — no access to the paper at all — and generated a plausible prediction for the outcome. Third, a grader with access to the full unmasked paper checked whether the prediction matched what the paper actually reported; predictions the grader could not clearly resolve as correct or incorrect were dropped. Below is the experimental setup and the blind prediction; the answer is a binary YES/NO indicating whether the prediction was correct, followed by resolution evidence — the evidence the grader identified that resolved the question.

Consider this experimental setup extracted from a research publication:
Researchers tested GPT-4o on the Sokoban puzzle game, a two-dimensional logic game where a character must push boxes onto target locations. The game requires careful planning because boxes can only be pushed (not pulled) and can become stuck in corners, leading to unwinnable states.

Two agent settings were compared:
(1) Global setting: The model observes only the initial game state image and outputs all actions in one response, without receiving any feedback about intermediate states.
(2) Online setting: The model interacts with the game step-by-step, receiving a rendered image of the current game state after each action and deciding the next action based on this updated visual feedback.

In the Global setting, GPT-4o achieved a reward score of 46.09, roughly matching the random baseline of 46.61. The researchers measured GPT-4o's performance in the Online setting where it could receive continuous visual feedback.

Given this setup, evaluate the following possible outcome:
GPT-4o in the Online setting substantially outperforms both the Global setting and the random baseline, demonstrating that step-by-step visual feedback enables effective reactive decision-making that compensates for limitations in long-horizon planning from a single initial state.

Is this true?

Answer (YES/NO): YES